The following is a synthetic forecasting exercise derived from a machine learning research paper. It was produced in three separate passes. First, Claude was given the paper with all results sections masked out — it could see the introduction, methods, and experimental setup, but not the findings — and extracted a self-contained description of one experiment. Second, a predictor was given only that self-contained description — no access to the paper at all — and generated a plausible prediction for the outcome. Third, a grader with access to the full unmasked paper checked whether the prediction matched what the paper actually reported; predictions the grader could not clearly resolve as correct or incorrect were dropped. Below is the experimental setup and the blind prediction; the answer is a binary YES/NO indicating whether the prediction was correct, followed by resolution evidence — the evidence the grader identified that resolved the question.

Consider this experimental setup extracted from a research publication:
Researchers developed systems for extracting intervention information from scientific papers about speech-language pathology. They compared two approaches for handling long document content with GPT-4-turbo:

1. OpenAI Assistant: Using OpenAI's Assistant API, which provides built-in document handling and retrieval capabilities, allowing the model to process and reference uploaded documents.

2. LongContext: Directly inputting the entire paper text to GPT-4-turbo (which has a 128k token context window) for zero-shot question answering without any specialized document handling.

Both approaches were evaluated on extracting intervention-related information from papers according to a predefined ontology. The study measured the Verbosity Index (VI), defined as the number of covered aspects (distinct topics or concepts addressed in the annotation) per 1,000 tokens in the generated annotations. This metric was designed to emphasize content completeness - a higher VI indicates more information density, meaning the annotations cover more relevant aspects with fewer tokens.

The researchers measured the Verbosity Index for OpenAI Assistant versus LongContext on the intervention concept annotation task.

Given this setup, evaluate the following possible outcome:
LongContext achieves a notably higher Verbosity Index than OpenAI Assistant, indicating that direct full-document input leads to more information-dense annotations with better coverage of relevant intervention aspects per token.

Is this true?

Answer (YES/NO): YES